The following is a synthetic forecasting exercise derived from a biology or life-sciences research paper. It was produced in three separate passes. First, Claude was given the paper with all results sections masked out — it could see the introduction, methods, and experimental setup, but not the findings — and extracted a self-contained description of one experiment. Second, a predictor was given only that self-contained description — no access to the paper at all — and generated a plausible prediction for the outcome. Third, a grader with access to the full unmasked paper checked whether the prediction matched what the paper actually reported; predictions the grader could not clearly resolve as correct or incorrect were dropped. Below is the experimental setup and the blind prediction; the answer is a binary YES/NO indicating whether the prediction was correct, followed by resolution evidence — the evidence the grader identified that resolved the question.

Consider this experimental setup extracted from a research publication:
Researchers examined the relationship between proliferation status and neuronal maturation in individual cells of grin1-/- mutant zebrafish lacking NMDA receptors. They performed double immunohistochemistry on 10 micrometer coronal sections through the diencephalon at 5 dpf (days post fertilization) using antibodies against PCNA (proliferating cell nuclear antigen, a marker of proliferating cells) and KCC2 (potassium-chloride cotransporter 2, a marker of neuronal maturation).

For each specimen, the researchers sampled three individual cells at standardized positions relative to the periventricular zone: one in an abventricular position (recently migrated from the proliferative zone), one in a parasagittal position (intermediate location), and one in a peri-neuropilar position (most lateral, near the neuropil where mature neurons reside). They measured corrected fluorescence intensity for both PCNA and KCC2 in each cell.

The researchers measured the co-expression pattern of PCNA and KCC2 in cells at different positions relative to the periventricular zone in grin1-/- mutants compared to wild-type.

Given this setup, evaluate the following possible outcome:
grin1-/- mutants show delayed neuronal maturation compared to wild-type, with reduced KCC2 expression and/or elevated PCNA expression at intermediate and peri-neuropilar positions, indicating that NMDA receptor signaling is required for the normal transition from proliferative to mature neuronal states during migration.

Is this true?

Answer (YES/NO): YES